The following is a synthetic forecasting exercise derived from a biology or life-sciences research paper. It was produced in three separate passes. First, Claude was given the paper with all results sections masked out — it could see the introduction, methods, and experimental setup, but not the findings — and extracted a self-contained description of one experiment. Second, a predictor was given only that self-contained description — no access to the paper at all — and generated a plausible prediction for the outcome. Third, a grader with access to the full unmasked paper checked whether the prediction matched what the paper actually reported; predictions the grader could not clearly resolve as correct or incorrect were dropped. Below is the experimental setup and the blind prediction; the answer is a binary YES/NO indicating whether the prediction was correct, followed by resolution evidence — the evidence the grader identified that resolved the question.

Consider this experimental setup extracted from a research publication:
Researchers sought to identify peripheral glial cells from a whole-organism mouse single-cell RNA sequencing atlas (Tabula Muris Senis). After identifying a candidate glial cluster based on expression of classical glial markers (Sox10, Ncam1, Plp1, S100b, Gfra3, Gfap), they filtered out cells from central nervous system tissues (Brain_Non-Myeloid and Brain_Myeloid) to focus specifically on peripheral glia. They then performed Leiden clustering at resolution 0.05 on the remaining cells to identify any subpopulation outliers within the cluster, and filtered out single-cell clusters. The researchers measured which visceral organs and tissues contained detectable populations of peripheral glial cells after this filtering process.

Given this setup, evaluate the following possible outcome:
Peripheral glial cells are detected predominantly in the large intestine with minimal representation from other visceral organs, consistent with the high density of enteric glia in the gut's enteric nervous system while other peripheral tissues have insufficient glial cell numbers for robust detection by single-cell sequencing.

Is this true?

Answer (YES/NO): NO